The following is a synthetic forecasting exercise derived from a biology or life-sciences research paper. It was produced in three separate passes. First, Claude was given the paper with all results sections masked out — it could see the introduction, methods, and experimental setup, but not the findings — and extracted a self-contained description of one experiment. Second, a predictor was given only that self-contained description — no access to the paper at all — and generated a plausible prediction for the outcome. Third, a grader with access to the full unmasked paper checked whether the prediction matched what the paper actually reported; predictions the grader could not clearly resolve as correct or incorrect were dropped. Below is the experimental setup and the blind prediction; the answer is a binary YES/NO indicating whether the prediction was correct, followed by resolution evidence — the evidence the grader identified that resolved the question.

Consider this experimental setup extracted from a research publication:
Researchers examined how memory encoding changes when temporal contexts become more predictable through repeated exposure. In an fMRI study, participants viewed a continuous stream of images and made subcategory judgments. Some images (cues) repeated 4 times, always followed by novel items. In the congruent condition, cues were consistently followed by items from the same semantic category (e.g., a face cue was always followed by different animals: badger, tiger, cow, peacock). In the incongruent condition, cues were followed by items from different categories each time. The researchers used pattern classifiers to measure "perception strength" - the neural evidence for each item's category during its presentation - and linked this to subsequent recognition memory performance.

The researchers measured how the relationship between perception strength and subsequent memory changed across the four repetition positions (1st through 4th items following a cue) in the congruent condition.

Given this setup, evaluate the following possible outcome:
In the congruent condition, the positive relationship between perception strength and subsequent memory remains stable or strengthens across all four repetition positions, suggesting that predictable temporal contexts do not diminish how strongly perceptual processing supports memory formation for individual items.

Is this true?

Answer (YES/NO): NO